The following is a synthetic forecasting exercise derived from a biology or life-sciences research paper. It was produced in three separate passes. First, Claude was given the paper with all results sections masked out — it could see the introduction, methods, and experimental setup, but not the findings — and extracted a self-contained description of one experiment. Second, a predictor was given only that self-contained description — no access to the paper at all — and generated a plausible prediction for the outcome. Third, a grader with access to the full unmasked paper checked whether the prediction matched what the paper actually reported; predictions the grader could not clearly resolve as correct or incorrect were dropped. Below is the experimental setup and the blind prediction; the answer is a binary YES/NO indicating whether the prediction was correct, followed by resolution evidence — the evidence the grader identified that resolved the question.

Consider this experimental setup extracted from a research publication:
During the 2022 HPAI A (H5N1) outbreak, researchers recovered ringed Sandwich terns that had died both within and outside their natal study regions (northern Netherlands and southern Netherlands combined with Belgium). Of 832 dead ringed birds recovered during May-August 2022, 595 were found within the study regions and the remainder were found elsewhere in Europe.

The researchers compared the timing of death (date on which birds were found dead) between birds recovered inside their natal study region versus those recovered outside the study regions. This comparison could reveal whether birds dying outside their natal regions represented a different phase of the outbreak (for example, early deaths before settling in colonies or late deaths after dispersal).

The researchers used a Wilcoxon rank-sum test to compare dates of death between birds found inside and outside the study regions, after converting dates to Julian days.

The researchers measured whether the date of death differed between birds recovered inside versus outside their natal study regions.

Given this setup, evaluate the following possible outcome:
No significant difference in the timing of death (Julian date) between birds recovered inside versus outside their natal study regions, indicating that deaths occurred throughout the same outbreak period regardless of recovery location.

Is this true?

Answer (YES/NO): NO